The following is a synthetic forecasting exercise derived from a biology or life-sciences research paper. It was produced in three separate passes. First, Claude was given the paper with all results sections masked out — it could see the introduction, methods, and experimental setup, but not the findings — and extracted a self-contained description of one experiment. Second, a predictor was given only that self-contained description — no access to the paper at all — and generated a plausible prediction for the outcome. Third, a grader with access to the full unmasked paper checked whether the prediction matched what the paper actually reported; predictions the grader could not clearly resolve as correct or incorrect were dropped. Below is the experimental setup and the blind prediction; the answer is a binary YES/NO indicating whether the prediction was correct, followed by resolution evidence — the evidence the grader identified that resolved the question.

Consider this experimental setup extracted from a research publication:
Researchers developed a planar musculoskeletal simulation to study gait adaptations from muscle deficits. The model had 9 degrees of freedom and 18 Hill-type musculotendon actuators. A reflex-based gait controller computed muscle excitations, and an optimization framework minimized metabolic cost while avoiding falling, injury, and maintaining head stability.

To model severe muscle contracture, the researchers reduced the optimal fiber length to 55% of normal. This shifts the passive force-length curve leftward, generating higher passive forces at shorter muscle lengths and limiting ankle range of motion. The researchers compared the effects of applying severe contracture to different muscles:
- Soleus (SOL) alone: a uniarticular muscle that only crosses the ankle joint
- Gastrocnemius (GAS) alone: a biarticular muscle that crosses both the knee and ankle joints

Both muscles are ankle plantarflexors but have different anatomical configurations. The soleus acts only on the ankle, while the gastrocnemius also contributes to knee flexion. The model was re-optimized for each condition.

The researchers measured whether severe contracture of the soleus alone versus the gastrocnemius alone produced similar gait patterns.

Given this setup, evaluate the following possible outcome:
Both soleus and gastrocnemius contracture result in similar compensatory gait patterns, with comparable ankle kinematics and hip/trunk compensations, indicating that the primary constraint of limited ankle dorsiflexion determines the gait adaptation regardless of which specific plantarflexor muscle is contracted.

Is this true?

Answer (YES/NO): NO